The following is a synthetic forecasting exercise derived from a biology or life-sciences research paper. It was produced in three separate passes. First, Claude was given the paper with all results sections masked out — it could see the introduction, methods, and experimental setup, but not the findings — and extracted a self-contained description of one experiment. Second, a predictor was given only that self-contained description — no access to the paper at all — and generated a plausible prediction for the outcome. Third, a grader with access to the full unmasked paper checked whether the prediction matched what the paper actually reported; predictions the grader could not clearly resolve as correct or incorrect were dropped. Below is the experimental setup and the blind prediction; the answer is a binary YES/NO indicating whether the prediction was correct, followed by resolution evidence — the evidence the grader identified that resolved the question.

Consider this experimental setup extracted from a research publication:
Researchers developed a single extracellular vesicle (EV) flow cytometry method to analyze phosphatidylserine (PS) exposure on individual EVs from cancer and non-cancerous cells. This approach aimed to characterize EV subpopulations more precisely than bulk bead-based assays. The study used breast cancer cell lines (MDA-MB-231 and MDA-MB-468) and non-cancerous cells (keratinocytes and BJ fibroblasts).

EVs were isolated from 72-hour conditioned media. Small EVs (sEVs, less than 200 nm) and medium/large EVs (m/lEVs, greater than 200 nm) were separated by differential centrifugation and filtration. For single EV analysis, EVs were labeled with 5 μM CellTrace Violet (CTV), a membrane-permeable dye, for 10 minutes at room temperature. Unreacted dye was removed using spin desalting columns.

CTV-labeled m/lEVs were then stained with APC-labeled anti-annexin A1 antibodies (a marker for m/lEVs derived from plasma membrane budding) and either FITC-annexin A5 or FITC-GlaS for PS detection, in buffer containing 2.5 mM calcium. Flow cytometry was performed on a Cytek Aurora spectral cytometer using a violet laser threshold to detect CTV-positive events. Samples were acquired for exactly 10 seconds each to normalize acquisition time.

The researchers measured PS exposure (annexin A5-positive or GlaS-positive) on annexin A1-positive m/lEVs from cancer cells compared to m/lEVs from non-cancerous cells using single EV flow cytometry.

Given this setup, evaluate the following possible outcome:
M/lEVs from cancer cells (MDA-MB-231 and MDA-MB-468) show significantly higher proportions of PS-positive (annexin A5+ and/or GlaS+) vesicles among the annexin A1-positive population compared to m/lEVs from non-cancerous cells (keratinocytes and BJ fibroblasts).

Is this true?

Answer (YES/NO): YES